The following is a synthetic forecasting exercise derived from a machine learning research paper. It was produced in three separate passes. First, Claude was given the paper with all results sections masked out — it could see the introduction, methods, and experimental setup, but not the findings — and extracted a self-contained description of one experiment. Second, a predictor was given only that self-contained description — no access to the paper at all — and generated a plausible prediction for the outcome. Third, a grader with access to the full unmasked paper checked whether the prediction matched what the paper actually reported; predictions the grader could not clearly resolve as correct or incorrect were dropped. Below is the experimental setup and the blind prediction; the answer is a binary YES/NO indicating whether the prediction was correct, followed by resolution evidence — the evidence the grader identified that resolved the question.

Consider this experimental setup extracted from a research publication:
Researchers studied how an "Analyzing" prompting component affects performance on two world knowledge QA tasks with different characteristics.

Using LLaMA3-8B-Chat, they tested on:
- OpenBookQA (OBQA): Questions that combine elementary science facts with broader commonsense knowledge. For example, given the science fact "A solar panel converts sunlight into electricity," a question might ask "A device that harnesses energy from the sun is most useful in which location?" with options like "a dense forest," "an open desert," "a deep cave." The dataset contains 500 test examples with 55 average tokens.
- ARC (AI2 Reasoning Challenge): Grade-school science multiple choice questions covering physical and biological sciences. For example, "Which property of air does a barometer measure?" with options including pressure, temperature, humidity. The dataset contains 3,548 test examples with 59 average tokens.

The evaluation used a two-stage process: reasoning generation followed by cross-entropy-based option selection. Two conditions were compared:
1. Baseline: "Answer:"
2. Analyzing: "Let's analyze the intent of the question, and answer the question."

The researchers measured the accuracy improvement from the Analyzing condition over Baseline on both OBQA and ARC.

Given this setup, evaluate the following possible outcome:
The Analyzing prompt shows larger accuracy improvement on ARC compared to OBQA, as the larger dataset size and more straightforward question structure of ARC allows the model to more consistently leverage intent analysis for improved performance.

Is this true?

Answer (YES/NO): NO